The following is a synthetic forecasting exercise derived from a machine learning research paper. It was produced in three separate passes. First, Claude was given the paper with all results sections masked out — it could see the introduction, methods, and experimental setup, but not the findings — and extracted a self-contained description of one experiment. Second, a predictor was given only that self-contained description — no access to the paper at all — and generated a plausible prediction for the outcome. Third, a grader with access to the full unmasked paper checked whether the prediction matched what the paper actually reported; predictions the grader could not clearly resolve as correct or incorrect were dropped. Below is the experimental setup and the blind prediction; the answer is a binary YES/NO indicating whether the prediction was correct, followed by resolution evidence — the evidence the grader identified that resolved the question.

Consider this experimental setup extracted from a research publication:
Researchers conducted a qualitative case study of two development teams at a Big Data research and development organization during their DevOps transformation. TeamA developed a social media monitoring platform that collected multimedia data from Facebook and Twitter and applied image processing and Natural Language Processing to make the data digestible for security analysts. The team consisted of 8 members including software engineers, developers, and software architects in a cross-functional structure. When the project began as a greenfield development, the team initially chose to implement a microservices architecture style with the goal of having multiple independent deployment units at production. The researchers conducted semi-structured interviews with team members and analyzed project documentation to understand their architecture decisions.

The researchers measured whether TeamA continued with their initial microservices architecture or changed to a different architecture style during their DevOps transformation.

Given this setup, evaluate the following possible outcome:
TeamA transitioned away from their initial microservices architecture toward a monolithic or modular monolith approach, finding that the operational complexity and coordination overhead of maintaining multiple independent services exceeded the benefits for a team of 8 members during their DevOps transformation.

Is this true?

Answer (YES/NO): YES